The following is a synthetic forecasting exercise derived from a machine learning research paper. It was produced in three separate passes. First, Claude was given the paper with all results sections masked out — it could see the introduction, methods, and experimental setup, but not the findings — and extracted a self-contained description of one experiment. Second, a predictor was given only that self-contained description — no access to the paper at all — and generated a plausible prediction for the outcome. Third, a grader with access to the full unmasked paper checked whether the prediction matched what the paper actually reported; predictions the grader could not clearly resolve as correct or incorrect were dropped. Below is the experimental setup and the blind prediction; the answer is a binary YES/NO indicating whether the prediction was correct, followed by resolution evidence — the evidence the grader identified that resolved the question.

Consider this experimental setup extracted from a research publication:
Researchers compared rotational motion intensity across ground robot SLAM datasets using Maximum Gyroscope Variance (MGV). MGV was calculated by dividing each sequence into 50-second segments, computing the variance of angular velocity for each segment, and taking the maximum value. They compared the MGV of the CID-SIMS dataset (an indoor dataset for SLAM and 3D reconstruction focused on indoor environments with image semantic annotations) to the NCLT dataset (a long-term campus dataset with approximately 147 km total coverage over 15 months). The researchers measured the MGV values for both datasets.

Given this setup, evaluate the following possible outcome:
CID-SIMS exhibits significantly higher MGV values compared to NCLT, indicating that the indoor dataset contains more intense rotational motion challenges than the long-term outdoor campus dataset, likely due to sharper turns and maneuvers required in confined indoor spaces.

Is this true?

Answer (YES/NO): YES